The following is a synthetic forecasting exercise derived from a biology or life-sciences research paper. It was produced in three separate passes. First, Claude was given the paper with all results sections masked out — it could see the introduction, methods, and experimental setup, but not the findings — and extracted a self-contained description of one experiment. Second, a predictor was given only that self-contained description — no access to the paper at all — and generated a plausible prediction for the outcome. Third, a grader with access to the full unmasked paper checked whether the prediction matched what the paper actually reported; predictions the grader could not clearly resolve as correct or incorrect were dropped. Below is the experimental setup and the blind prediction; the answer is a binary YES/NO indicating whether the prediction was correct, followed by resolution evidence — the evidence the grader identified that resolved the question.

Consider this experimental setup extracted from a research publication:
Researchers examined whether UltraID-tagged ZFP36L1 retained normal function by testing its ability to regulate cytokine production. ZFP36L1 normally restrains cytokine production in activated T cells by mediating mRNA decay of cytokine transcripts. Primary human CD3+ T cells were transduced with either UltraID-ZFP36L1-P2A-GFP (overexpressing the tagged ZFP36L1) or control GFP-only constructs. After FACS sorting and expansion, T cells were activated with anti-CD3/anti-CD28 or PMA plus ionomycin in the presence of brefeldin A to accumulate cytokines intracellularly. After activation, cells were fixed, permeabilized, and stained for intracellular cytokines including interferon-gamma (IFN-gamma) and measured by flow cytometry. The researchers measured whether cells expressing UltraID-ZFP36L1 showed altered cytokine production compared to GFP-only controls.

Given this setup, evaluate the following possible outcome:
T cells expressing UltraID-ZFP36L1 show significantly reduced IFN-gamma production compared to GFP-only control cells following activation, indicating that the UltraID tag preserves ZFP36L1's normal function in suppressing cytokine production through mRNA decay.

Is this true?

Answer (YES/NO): NO